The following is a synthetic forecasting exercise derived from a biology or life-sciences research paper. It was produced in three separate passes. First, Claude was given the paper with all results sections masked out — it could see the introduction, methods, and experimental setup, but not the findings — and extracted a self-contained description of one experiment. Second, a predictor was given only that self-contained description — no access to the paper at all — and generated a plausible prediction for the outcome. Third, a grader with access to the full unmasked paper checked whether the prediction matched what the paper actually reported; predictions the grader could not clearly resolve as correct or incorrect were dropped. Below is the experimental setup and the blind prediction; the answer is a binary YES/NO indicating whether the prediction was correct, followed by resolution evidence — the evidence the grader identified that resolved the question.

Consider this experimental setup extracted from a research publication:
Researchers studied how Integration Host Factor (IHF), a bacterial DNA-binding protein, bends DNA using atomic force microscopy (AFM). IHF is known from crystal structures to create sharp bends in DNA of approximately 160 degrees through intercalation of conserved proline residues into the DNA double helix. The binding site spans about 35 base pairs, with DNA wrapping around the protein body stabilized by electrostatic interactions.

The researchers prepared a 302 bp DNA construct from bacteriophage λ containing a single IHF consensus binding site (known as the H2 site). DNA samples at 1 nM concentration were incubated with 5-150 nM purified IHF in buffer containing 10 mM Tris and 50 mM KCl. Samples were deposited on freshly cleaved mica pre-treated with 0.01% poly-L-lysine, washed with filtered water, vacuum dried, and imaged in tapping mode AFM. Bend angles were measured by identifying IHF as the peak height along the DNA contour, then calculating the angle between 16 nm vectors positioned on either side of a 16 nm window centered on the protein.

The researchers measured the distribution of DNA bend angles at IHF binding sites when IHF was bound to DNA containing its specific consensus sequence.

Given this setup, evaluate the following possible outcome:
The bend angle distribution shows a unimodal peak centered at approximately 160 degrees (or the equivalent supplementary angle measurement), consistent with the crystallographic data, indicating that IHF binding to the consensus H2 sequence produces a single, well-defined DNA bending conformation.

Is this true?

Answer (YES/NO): NO